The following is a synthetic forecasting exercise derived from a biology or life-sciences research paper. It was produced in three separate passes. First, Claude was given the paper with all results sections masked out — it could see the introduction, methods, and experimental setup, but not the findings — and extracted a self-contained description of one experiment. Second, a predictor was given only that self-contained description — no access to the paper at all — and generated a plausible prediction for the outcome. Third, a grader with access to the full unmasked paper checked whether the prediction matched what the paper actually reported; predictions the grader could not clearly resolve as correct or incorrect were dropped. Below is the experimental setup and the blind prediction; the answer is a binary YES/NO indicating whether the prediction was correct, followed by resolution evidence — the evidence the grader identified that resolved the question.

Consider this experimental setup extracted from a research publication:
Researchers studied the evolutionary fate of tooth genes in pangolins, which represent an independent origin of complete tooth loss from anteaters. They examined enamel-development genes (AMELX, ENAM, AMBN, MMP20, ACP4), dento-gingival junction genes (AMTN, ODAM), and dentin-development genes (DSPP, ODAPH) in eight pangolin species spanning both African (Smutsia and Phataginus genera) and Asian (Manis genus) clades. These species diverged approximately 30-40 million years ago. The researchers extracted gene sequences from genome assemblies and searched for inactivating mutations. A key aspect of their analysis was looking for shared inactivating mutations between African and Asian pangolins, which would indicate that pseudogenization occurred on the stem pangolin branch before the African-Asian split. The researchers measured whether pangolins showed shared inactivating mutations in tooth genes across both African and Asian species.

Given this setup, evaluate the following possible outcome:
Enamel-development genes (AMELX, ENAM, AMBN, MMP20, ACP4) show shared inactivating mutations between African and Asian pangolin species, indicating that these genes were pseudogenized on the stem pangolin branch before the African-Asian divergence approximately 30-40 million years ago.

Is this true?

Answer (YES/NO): YES